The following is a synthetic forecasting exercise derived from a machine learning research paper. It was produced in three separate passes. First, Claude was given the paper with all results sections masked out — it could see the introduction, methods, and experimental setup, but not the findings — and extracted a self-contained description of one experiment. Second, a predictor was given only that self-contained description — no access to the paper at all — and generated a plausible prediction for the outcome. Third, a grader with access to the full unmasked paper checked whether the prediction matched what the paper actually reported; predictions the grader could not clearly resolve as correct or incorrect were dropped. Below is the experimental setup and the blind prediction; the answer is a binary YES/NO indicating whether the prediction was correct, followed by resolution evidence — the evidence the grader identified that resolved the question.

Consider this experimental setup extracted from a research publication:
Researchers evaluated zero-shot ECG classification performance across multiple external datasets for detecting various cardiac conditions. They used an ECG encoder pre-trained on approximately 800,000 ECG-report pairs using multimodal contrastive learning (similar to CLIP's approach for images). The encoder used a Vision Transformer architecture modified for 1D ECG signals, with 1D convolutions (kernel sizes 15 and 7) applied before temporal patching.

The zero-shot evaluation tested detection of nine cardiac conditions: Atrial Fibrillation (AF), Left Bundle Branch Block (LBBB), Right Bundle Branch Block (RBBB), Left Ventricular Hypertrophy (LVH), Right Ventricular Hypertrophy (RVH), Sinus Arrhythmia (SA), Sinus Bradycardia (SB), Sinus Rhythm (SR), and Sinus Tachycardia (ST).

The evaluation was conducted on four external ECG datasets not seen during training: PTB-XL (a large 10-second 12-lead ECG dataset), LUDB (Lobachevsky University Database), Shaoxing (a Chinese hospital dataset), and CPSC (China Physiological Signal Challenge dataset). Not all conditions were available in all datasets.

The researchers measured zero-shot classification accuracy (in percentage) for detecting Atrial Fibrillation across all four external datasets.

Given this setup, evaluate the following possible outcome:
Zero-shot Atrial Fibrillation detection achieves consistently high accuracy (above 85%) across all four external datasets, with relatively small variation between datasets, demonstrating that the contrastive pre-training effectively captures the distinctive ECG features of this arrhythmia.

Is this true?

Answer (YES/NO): YES